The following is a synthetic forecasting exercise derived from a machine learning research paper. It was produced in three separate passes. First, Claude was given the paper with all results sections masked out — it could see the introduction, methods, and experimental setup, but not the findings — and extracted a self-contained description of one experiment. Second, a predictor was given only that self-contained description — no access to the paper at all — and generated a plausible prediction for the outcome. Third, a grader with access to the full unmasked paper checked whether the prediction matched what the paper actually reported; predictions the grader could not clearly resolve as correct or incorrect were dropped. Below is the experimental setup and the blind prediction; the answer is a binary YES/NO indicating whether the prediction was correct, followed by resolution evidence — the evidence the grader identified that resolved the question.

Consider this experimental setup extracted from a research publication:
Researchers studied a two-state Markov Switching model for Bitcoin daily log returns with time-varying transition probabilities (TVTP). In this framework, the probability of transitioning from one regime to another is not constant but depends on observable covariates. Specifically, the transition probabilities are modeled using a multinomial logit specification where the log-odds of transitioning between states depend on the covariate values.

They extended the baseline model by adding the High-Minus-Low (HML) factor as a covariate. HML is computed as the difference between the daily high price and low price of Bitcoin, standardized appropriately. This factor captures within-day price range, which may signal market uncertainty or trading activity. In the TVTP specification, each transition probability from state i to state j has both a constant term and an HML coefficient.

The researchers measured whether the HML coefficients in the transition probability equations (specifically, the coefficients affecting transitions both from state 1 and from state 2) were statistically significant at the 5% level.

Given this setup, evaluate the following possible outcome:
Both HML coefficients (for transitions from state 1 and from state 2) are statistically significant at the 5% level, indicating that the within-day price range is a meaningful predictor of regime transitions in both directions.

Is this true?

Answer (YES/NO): YES